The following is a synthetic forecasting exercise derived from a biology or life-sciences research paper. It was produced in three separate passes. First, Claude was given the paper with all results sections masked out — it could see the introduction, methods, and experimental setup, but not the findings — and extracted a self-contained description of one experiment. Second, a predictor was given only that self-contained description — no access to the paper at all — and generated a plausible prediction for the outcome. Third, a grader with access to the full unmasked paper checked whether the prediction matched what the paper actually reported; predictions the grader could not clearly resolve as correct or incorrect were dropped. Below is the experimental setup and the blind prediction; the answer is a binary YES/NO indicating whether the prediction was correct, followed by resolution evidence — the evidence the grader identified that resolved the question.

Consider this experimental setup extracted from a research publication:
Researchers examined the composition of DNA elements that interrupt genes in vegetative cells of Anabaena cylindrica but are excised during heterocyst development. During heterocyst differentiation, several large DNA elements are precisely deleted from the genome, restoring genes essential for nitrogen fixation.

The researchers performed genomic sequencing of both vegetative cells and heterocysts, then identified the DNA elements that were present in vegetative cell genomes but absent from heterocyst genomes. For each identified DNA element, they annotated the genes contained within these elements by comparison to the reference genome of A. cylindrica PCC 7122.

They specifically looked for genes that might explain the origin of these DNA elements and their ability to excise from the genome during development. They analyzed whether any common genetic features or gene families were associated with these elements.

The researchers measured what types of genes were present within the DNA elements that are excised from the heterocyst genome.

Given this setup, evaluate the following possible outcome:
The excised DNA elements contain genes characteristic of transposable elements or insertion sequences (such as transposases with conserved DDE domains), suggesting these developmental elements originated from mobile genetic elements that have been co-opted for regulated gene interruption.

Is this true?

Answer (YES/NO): NO